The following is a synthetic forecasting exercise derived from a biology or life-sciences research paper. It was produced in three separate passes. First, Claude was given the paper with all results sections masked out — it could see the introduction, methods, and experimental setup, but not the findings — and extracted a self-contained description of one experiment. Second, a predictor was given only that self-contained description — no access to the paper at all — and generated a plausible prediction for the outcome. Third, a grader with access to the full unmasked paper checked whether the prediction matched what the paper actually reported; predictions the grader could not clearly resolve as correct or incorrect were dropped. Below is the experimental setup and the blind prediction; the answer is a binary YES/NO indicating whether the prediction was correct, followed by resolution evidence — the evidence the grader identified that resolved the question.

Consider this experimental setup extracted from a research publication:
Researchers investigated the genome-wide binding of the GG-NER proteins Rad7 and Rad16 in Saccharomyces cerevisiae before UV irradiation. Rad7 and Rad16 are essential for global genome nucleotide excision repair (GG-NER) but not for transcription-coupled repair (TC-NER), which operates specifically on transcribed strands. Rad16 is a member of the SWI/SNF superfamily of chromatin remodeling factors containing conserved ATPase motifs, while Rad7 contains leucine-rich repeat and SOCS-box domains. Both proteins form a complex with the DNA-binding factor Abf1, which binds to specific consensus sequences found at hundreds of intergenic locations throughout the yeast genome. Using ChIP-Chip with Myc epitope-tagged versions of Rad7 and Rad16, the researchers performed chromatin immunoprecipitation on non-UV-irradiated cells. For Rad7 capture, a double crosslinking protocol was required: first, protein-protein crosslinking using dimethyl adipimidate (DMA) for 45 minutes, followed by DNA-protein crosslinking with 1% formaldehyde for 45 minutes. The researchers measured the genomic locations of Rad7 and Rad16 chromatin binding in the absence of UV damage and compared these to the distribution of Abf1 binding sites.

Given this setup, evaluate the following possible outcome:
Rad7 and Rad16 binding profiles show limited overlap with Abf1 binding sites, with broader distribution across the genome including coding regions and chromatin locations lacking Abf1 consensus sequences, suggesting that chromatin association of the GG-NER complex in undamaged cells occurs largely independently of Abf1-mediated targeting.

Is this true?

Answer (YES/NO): NO